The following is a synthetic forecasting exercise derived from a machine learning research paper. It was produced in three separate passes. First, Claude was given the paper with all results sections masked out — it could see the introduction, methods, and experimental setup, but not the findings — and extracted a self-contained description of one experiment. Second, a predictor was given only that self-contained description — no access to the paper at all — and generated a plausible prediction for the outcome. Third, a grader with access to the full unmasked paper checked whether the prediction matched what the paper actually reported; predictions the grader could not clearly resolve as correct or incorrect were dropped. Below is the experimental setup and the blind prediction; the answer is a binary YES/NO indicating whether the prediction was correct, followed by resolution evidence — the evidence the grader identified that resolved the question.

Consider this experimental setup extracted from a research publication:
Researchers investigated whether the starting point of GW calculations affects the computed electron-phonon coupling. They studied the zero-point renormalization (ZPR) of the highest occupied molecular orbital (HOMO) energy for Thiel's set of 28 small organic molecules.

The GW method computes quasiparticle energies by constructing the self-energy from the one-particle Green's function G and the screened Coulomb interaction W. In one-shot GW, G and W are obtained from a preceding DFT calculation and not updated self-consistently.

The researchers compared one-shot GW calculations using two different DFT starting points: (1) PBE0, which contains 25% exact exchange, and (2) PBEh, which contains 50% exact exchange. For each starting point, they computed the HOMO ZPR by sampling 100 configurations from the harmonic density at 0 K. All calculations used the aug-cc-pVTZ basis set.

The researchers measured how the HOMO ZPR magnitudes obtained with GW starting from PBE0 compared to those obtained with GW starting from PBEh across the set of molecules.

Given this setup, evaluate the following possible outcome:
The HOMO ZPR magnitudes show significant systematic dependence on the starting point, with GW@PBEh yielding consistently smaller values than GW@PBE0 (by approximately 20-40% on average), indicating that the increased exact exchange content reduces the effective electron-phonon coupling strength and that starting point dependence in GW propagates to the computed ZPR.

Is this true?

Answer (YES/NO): NO